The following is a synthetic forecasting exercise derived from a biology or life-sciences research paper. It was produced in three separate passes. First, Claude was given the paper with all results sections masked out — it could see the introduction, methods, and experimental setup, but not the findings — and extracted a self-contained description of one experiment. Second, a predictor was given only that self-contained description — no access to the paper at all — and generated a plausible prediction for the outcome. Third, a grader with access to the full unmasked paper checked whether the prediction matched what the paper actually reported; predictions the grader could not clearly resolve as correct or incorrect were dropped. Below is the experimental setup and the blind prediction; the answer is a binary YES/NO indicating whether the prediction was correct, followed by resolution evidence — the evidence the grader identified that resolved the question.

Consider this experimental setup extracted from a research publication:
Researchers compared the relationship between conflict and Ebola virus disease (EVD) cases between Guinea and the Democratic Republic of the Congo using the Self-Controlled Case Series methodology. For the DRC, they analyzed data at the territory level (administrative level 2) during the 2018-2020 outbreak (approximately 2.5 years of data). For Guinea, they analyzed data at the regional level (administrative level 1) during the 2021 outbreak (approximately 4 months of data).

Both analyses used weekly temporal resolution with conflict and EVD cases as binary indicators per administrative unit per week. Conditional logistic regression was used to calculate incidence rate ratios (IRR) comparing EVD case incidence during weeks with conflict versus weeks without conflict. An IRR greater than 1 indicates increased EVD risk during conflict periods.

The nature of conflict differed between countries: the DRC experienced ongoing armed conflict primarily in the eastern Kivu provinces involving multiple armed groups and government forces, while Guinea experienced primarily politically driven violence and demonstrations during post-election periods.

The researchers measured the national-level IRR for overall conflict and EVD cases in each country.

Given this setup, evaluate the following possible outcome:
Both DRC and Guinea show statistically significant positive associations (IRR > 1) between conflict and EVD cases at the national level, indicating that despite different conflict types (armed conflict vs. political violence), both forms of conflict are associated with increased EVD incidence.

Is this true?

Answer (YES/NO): YES